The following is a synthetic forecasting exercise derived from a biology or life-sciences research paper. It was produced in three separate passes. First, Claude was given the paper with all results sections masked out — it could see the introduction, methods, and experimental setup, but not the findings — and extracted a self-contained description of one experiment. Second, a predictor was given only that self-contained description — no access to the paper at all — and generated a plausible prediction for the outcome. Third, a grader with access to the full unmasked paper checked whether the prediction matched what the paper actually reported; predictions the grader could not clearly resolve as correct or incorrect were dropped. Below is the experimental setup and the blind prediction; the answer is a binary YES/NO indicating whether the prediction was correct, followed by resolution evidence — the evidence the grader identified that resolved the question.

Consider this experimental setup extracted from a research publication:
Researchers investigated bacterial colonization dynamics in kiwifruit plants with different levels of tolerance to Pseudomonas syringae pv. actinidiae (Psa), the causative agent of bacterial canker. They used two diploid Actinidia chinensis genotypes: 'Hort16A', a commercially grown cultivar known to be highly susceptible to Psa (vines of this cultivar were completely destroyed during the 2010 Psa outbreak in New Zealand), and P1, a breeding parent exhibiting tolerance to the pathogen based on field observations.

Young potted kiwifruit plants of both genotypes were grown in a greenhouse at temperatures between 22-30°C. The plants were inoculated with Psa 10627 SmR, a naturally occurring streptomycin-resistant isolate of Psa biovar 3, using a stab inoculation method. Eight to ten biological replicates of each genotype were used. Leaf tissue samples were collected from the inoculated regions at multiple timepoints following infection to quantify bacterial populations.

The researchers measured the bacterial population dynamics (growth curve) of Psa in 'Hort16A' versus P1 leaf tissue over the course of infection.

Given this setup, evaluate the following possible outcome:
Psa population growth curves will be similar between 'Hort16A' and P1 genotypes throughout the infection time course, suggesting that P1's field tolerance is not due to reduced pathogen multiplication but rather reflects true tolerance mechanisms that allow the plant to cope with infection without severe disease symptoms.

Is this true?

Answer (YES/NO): NO